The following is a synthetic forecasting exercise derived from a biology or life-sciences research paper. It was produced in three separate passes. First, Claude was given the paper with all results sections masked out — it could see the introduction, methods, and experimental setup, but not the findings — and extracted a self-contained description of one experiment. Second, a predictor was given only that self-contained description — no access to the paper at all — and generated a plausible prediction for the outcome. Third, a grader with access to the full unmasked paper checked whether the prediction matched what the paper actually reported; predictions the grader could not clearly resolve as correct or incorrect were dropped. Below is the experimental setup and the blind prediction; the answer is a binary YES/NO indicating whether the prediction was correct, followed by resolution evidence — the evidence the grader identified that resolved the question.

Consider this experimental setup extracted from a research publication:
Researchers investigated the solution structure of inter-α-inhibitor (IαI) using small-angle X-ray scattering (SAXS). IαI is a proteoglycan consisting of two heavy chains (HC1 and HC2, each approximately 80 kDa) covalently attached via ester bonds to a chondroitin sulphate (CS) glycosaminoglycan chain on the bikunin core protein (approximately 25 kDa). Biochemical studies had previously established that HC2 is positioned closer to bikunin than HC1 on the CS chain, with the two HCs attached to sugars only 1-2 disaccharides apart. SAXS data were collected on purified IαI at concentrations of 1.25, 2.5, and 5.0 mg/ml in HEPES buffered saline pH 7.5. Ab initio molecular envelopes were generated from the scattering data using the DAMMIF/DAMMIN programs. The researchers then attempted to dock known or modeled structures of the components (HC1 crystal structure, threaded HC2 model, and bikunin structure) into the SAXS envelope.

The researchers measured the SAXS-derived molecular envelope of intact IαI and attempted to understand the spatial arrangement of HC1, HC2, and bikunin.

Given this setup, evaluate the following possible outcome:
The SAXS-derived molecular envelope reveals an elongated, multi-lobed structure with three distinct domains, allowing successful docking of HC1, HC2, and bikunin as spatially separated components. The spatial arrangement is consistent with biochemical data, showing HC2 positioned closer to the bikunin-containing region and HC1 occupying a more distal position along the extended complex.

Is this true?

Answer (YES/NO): NO